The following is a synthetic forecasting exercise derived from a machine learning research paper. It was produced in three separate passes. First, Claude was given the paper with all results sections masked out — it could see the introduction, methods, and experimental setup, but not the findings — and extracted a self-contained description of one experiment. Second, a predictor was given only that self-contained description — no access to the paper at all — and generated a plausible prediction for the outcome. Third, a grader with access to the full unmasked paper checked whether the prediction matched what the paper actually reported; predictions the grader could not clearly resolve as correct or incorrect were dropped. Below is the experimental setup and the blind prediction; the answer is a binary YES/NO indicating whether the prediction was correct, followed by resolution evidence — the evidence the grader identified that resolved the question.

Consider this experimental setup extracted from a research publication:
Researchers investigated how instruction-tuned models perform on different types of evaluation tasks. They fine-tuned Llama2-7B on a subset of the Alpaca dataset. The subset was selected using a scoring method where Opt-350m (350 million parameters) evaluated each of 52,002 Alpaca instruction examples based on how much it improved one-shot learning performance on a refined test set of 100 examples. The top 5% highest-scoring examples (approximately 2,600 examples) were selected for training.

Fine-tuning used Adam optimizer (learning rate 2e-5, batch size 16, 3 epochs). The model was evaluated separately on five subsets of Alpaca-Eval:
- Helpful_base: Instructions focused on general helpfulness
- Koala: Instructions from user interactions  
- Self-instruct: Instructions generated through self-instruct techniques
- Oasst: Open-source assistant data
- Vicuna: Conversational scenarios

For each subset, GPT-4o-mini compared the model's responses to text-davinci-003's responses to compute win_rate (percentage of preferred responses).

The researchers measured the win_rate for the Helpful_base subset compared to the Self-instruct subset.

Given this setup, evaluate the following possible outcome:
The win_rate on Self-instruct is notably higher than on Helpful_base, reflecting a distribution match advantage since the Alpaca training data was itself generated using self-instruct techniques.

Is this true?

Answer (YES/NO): NO